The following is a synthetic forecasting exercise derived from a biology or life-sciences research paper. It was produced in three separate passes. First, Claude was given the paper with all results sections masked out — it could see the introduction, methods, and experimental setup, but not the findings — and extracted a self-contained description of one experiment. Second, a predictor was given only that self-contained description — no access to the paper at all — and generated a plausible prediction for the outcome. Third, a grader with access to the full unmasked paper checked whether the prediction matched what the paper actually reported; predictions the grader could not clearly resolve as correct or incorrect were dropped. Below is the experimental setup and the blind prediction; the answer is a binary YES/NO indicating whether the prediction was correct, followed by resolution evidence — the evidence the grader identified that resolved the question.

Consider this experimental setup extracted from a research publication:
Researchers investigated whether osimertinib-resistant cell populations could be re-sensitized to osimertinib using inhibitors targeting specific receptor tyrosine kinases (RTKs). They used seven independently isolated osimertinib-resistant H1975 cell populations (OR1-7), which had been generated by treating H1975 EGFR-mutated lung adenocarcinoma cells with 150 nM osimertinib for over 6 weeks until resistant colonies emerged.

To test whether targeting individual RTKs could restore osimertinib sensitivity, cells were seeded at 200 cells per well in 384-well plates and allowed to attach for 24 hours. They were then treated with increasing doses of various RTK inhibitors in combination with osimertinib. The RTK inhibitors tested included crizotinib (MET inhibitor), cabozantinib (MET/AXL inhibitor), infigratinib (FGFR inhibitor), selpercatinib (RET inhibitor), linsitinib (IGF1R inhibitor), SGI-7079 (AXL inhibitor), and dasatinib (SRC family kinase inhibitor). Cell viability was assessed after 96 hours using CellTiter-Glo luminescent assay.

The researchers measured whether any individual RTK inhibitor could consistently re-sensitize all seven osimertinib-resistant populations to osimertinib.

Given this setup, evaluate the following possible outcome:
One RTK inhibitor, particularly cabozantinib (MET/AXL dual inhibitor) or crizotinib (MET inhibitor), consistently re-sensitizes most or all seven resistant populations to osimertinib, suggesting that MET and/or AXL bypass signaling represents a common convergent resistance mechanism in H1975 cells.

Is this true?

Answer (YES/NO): NO